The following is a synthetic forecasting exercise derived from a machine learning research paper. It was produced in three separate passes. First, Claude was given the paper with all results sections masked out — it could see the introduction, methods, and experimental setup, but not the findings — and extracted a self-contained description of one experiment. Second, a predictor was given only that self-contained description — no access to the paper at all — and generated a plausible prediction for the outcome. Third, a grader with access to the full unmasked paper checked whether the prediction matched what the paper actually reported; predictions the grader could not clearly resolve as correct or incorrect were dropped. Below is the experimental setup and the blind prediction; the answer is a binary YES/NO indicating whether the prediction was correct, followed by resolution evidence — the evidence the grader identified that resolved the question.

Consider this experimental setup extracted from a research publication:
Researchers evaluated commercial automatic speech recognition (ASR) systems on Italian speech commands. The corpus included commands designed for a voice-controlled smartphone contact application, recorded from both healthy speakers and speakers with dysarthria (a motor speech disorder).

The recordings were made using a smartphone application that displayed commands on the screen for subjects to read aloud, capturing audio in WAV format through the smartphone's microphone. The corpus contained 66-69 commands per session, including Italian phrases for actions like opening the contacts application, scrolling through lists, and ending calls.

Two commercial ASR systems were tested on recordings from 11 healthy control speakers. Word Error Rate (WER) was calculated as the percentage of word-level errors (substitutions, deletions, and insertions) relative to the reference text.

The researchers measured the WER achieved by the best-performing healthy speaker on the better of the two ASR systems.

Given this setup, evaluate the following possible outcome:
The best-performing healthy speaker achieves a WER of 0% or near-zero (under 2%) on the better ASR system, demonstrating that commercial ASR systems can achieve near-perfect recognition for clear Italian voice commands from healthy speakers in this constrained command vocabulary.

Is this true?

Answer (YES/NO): YES